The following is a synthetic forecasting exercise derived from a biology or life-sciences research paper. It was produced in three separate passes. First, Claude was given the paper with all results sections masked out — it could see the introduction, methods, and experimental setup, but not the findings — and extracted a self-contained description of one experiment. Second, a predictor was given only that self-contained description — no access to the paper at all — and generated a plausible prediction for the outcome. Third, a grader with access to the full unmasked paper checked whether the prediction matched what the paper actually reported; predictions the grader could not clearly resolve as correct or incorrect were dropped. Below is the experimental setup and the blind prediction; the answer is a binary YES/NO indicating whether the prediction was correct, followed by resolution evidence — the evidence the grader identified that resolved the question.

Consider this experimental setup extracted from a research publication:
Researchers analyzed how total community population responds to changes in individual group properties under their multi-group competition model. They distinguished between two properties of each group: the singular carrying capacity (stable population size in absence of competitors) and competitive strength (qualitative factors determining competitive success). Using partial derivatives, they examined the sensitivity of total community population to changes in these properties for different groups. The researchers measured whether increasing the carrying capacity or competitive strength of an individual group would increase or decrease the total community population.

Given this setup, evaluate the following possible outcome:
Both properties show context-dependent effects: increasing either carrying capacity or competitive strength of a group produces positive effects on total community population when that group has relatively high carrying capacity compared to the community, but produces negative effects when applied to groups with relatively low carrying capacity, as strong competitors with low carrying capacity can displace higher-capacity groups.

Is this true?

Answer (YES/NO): NO